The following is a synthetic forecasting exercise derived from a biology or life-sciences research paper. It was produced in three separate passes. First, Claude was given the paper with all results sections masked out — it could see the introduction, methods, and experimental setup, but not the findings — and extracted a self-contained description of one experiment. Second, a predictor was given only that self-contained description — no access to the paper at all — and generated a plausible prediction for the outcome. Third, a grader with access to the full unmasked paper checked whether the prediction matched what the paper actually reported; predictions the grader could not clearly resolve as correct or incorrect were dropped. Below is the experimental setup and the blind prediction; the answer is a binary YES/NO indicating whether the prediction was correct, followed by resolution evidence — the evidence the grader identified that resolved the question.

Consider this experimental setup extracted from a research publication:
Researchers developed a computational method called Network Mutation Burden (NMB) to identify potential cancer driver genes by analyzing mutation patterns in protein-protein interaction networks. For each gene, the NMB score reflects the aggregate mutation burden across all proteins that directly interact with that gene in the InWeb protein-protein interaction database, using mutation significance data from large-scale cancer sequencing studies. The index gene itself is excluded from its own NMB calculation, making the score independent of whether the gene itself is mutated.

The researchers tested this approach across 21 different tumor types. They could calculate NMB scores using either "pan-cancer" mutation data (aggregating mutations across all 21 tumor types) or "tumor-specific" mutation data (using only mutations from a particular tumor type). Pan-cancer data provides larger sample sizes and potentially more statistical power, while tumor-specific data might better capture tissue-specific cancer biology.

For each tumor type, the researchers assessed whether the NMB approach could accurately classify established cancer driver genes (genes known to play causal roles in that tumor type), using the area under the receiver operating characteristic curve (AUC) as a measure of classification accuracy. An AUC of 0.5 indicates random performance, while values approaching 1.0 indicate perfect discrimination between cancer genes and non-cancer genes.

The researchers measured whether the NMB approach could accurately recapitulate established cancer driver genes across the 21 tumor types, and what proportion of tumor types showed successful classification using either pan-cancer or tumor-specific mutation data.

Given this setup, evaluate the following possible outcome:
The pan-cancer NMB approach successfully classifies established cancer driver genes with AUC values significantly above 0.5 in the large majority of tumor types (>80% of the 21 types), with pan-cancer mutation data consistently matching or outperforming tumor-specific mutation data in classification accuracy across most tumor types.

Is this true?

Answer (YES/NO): NO